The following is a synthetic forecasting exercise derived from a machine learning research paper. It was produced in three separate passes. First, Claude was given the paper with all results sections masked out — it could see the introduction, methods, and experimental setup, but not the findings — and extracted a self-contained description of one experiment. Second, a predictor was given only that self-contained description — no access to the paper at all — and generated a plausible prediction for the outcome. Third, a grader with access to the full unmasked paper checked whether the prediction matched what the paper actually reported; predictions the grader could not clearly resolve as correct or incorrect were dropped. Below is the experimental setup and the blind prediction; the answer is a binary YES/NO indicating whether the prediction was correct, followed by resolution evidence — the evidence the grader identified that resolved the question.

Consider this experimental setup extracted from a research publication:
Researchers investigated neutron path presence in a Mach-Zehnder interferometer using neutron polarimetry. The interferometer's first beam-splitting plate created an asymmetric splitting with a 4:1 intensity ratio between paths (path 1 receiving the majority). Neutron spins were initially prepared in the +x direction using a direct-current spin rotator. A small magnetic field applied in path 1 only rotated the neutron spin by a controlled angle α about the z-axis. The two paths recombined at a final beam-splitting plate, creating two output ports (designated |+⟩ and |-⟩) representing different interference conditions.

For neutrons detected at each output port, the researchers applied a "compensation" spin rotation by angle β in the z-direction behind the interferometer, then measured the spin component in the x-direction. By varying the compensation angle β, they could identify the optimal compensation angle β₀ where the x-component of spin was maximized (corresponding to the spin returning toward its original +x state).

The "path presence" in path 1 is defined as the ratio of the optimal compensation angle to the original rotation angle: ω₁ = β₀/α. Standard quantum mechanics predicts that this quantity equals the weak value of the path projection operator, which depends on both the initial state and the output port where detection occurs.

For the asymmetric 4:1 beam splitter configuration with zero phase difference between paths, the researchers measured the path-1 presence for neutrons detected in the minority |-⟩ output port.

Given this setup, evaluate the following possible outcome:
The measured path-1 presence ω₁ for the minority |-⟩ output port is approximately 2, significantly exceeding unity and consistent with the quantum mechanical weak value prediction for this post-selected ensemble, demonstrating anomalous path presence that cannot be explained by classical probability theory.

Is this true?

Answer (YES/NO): YES